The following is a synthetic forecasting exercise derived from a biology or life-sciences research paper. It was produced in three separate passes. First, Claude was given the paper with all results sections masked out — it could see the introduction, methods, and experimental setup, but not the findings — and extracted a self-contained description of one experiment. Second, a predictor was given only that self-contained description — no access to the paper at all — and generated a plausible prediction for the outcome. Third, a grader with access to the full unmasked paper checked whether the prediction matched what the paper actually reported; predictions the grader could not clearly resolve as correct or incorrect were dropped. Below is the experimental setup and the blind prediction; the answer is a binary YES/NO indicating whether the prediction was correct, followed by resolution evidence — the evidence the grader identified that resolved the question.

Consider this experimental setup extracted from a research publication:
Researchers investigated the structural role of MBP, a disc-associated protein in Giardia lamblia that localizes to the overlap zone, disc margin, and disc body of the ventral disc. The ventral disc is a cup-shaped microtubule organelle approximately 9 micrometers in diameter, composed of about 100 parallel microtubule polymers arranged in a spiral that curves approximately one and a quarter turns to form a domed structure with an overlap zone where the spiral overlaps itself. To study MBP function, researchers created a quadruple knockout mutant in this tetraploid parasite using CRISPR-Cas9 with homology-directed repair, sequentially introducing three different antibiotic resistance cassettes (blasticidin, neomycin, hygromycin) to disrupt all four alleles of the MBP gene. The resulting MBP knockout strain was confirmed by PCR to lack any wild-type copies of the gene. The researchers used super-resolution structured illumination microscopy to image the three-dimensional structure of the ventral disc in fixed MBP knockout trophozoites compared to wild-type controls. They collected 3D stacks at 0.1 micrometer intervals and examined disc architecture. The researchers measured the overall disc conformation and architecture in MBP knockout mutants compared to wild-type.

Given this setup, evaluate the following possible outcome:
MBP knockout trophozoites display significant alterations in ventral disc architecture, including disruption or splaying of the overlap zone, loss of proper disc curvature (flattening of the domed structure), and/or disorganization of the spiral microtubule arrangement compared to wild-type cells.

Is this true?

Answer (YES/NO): YES